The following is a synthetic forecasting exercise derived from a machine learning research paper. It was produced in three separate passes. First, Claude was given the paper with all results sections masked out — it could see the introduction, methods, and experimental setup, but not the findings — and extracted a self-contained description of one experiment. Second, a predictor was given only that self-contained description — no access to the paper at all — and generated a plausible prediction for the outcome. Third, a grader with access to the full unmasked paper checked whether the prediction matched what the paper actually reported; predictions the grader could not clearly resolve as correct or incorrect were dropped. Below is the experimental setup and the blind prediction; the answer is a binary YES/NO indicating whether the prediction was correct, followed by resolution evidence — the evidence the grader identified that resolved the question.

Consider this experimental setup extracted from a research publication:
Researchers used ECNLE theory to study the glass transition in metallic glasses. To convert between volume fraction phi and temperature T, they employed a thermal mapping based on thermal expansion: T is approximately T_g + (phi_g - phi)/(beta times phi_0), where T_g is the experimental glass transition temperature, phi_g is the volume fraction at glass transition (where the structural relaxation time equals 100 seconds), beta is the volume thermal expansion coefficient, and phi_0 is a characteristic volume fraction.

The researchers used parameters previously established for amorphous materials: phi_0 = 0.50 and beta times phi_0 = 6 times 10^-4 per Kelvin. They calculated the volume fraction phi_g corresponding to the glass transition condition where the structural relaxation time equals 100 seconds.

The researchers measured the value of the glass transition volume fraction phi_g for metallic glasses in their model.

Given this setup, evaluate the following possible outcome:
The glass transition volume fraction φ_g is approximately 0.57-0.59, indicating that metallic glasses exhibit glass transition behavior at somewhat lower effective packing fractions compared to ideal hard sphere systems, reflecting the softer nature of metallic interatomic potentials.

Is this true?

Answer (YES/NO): NO